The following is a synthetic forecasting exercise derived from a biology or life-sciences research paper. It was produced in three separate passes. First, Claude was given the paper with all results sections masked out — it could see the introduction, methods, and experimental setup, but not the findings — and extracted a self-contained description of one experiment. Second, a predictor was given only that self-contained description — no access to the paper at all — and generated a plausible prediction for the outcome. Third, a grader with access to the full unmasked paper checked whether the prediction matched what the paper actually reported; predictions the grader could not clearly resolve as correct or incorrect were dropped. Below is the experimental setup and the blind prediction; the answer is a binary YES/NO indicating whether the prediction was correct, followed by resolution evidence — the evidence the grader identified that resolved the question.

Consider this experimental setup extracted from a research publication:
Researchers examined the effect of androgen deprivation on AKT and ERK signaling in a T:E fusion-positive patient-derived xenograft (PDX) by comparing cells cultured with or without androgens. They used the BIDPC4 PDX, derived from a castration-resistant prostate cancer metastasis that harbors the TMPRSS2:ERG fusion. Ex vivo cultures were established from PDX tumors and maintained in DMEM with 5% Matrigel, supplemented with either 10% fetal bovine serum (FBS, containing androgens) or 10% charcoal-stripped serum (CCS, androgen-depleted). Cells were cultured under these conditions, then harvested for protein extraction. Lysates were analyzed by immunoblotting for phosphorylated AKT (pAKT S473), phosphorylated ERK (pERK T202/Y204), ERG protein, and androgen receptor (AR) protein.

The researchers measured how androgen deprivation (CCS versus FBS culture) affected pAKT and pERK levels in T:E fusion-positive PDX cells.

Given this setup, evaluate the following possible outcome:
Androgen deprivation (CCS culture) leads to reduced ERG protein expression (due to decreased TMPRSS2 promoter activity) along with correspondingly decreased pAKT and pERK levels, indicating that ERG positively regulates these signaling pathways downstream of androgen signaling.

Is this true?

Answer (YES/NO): NO